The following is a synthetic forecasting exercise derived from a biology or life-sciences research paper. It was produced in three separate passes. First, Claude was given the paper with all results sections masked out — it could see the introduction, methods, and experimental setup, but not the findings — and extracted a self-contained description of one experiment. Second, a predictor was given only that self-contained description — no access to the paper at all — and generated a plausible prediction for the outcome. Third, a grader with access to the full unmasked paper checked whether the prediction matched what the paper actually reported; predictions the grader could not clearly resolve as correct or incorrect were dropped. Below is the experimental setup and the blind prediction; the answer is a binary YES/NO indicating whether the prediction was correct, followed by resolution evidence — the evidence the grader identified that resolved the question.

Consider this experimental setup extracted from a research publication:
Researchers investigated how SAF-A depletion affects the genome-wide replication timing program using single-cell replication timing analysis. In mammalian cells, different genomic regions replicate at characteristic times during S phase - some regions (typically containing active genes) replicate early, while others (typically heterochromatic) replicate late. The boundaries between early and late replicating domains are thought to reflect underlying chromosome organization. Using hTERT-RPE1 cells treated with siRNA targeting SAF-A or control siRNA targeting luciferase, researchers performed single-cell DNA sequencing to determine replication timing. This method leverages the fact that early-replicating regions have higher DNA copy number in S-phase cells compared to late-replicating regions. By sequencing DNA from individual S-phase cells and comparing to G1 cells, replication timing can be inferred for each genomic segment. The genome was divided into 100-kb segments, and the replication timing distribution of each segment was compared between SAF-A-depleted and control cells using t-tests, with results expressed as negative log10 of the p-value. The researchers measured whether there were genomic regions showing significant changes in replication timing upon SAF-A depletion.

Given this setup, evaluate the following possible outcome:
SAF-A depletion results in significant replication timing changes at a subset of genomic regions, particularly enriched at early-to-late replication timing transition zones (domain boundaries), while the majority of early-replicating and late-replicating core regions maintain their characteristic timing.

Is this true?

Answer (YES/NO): YES